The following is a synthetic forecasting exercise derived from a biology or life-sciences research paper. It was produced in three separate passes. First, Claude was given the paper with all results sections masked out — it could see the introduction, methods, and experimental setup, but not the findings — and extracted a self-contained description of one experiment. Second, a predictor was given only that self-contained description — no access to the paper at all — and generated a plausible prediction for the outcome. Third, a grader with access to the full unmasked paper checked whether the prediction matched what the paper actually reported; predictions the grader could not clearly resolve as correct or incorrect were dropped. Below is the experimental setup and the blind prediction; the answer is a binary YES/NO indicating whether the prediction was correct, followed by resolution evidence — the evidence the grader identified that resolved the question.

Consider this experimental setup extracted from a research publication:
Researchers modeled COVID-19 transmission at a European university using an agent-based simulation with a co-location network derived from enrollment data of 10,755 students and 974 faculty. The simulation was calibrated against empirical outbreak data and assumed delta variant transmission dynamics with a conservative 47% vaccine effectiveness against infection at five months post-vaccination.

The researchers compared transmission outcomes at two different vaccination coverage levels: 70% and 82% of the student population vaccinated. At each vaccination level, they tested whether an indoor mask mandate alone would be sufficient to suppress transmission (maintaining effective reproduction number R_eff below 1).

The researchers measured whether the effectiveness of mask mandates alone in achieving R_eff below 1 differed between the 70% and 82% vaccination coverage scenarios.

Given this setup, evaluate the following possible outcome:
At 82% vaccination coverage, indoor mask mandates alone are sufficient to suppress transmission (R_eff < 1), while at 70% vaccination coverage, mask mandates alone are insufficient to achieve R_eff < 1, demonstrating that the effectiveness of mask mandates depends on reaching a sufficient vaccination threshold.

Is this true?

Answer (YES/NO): NO